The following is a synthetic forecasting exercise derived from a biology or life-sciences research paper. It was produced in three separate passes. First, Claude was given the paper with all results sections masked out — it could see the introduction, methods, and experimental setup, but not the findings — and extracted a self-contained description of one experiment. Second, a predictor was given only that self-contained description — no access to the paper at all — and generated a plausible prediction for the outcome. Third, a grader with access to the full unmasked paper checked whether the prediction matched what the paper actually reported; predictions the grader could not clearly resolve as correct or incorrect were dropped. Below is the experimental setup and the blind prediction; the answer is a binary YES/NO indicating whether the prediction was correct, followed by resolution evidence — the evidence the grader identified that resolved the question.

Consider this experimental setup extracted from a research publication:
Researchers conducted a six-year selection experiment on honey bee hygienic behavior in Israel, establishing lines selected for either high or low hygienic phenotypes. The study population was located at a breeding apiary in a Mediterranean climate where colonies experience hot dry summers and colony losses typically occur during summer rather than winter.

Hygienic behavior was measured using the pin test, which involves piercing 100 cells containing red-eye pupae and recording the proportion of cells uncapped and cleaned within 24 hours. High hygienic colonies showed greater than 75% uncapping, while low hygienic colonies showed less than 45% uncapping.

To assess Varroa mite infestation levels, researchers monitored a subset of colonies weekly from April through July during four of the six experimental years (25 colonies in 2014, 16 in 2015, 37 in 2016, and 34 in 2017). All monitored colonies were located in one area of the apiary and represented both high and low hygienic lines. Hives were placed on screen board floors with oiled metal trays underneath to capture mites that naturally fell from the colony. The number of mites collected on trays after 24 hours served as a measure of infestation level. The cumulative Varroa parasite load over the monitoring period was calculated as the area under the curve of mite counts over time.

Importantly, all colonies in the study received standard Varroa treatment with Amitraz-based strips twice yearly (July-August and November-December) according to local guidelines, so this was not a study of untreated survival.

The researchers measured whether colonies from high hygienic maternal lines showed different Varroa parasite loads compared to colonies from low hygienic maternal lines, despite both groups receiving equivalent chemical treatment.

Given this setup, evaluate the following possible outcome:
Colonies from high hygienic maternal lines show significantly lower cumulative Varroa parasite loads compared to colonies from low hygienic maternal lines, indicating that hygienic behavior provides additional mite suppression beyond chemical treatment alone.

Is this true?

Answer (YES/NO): YES